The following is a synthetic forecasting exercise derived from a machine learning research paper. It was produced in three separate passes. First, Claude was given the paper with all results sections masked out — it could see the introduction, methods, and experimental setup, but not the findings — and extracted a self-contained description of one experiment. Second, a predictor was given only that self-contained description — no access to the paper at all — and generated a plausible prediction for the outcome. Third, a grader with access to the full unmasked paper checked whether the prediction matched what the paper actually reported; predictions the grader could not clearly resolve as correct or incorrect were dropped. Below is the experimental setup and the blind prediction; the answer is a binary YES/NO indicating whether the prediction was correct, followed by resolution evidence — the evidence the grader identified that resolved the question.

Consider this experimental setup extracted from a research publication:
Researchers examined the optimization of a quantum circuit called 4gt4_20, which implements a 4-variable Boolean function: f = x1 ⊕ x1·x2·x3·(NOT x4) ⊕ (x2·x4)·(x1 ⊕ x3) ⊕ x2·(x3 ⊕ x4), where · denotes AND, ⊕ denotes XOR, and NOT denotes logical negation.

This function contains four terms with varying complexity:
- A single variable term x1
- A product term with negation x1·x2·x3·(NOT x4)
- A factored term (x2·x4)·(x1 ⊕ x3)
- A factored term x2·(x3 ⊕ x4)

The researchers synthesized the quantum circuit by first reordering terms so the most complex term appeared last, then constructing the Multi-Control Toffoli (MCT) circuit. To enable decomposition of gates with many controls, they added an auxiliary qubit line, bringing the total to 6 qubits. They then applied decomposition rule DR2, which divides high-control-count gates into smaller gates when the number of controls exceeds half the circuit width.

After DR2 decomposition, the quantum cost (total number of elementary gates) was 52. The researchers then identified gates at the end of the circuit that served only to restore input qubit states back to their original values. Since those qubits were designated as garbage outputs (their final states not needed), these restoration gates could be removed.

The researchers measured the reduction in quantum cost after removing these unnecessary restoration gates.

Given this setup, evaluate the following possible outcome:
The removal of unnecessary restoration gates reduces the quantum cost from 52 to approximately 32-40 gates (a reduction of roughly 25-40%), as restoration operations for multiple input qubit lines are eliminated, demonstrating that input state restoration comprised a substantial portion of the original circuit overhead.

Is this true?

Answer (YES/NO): NO